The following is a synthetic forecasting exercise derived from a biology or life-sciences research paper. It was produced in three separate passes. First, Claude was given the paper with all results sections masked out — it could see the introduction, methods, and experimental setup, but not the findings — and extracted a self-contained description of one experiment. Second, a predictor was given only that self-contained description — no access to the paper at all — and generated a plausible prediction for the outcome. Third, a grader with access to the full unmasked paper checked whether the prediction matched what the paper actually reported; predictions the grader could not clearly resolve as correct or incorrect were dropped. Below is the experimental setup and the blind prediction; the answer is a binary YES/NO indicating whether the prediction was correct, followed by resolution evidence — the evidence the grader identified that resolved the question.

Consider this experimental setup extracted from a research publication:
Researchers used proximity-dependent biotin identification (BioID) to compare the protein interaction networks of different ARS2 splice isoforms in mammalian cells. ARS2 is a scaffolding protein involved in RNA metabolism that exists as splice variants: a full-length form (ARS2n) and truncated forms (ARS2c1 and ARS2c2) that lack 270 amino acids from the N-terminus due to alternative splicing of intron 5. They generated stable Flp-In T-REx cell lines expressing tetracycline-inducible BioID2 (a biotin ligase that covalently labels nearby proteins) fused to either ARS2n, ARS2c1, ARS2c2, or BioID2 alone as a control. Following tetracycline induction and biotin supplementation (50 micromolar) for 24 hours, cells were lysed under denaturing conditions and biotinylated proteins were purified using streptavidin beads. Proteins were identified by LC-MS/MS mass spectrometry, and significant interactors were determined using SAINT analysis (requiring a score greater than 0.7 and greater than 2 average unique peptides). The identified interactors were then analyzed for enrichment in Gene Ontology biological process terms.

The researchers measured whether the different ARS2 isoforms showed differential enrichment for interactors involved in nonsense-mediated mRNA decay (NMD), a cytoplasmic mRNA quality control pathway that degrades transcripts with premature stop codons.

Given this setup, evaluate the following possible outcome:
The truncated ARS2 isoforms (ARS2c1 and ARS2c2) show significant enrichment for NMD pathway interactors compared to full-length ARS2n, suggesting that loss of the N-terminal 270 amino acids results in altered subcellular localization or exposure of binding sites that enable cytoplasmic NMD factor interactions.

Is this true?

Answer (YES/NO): YES